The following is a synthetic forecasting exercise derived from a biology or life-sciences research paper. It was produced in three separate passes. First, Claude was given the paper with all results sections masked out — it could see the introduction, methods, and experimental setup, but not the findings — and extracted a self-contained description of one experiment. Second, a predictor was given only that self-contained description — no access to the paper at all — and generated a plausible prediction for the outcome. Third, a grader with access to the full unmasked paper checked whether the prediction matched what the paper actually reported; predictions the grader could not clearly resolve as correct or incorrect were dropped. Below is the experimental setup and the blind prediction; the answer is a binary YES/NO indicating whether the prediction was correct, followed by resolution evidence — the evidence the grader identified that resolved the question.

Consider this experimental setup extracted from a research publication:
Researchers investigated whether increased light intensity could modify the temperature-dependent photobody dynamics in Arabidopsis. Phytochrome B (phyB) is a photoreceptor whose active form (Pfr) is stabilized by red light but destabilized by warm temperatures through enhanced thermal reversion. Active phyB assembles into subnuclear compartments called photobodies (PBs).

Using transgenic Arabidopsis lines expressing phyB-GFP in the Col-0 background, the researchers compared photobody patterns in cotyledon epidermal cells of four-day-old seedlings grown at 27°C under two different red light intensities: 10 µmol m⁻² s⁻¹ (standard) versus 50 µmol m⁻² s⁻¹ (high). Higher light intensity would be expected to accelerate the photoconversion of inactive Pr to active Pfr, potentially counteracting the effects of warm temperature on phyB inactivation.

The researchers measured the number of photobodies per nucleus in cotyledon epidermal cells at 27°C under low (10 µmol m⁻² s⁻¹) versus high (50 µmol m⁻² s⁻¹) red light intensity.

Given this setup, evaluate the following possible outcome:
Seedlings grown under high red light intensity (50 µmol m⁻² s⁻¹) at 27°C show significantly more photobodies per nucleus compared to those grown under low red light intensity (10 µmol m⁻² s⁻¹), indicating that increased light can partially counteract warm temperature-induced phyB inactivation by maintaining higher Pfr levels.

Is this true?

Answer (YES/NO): YES